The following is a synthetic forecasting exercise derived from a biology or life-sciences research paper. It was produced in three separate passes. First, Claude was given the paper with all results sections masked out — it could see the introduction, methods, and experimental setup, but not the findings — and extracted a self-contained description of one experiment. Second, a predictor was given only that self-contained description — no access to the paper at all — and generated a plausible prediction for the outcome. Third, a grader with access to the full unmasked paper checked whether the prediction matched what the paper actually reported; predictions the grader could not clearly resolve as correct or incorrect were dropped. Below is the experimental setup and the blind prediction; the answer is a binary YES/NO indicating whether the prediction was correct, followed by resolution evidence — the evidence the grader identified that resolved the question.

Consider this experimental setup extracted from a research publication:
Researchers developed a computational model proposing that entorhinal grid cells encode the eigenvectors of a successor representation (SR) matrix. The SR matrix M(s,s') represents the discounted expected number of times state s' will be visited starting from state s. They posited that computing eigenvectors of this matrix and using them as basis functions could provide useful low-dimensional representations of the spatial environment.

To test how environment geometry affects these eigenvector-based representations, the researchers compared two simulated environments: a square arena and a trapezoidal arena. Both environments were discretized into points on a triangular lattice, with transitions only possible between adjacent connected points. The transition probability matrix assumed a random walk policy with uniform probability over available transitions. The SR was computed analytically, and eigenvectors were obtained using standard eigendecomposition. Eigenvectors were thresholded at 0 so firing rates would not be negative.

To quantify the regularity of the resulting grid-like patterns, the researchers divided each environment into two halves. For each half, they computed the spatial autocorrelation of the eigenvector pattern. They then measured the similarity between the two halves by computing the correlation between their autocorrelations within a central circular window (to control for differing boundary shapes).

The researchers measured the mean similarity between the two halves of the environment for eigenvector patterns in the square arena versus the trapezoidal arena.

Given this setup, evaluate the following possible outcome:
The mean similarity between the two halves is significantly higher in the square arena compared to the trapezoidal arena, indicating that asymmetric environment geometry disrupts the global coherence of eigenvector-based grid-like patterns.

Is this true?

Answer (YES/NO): YES